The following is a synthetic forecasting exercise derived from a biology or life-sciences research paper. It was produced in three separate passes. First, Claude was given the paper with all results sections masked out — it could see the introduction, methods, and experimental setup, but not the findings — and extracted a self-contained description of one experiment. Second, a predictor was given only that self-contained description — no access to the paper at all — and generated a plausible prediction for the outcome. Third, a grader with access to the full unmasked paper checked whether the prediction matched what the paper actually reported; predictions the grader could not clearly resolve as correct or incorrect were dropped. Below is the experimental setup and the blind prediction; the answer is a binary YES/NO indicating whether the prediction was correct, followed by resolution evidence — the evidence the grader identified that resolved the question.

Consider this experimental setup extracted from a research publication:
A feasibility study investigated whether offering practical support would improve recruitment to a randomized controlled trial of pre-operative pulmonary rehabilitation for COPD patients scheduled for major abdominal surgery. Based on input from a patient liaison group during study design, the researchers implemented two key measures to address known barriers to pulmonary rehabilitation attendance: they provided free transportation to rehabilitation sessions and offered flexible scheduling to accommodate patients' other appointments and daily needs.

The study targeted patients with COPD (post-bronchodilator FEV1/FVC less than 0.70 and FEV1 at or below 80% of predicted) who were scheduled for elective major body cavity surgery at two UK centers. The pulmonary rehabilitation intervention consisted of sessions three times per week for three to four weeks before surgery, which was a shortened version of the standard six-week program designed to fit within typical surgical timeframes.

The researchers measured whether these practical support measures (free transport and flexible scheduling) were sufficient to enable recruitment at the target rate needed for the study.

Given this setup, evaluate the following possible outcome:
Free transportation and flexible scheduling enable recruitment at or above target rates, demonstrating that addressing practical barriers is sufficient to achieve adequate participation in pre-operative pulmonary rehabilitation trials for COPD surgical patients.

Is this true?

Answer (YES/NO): NO